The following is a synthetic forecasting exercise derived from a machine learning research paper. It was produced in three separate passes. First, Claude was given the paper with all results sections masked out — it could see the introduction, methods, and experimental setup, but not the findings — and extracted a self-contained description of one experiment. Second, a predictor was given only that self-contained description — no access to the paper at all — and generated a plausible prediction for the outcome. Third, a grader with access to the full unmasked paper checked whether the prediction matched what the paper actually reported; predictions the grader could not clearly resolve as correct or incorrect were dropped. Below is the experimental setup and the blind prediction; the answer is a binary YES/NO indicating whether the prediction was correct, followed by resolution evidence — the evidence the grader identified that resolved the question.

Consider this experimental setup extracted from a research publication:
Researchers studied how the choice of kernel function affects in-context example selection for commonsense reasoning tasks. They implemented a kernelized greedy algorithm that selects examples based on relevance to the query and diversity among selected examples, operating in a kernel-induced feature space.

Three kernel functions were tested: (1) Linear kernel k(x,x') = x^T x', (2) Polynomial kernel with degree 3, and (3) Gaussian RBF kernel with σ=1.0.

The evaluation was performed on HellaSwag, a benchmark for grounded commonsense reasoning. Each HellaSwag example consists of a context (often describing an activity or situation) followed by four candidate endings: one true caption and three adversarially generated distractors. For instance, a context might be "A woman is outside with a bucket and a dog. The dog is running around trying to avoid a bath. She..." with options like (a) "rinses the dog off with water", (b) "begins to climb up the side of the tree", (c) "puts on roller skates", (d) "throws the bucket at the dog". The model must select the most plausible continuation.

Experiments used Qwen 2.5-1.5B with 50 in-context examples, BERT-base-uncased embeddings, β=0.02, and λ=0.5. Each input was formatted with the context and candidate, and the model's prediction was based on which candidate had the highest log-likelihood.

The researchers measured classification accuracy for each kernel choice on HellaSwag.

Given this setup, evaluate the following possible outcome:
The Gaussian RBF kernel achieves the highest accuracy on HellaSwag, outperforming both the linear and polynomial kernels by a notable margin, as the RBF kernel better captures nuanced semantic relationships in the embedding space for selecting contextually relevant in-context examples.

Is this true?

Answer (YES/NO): NO